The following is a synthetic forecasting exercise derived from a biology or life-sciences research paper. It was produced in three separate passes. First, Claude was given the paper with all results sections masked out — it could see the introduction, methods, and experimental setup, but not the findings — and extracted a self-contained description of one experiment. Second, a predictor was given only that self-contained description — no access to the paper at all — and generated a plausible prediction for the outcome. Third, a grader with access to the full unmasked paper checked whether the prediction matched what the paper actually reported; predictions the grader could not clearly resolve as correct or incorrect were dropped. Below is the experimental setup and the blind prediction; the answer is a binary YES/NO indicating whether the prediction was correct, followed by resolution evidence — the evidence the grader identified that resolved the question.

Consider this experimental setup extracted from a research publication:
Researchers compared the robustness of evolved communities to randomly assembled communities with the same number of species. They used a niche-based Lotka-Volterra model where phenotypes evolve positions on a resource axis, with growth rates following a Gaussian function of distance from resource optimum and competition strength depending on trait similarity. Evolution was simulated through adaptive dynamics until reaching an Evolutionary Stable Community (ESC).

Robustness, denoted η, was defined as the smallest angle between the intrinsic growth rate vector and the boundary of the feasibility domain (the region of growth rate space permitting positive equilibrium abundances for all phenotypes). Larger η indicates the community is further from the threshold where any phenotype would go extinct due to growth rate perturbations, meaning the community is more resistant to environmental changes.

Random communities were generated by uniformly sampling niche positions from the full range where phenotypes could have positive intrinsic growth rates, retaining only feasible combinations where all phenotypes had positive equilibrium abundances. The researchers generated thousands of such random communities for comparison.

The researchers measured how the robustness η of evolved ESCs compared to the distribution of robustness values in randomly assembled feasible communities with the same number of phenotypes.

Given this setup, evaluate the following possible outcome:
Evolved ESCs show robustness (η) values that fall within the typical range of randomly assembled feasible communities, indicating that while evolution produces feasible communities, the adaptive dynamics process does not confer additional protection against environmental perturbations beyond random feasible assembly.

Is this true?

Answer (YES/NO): NO